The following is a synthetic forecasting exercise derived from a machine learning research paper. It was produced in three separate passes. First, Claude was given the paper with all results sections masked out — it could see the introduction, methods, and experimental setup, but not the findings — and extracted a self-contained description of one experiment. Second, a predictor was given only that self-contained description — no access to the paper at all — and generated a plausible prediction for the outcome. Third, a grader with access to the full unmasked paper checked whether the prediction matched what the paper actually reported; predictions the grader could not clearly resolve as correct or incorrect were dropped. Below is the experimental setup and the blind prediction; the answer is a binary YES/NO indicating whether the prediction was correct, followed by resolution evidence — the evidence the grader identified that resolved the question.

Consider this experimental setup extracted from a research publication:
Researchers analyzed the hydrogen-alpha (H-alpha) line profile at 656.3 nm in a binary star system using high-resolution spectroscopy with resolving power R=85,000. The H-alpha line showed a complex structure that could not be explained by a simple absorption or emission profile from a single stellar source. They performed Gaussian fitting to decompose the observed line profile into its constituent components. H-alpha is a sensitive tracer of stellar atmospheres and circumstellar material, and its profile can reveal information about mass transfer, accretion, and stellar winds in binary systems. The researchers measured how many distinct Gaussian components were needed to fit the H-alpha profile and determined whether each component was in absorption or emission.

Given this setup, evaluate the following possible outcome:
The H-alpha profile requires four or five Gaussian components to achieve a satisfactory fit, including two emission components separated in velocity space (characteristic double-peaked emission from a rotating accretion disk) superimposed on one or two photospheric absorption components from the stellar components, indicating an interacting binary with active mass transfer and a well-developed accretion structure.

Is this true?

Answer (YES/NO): NO